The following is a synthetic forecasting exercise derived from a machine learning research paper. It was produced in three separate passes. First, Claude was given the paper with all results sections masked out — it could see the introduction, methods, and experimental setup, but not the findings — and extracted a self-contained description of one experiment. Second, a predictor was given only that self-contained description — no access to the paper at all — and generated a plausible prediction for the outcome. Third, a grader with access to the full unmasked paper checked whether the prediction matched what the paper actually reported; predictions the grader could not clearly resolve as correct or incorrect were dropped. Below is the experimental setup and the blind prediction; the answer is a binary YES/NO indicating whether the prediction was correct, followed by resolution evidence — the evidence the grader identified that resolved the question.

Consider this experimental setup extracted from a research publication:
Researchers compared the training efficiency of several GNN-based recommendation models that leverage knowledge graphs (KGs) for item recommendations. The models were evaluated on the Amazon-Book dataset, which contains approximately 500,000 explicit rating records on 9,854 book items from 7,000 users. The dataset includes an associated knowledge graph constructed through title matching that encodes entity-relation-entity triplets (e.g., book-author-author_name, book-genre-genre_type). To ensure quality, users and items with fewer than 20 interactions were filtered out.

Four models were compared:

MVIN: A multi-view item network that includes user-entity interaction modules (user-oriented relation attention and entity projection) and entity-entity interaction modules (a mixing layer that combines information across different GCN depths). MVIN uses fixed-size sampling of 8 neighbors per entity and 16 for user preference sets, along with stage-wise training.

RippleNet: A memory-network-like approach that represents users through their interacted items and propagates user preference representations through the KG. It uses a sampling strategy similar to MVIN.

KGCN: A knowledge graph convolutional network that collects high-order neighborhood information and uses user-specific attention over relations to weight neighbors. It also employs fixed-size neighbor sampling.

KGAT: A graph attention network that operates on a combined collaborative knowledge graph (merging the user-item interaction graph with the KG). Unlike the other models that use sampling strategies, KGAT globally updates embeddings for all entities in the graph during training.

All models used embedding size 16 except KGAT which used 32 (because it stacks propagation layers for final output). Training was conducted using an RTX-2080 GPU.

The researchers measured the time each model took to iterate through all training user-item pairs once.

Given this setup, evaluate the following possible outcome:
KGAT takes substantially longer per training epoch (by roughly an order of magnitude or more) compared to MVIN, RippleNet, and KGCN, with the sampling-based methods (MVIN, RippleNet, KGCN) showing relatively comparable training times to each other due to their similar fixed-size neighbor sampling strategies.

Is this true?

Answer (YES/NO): YES